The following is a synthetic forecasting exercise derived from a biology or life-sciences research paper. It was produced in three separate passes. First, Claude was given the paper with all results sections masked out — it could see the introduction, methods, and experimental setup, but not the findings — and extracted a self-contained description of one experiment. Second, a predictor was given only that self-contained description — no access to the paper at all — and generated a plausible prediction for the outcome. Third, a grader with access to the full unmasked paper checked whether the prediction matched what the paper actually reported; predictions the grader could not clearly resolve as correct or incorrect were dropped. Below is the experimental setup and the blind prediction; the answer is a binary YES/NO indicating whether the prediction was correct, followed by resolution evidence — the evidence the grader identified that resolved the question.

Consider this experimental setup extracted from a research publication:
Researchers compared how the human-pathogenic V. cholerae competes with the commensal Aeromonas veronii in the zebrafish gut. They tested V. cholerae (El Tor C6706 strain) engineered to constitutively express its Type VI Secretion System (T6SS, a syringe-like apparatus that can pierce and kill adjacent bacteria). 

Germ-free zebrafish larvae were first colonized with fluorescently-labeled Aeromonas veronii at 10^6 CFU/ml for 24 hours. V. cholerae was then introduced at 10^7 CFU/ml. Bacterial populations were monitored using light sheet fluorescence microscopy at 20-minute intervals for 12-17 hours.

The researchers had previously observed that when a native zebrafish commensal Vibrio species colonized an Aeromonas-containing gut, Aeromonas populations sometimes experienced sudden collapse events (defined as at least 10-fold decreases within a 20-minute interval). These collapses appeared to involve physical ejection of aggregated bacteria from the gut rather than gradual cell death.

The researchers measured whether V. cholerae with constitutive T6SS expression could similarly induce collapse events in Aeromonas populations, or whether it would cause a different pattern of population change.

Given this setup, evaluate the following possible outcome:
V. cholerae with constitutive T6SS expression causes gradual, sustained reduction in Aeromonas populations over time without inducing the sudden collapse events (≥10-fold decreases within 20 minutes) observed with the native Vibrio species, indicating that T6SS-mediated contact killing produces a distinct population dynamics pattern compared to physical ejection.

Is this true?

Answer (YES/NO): NO